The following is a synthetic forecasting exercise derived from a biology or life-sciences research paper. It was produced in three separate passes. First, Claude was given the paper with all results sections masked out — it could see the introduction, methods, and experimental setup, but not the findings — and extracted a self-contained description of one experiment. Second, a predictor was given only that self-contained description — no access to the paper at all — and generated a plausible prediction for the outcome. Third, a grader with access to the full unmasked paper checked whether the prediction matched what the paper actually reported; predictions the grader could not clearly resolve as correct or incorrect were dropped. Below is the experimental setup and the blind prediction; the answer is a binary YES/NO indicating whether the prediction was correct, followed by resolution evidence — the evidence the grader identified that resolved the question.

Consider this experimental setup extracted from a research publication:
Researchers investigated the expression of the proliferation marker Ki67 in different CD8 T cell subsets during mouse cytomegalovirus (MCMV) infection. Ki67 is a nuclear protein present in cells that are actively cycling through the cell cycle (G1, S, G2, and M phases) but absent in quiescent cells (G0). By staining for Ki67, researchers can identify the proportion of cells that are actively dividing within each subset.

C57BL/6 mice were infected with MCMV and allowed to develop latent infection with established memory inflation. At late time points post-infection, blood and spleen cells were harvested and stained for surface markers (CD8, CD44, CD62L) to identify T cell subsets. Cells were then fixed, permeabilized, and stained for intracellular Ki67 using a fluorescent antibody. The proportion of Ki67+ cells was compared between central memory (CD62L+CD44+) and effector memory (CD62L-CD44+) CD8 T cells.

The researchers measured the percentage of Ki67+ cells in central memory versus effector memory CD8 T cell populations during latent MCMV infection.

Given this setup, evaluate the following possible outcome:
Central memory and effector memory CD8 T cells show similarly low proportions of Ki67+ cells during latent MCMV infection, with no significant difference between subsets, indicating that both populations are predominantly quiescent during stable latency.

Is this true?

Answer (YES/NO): NO